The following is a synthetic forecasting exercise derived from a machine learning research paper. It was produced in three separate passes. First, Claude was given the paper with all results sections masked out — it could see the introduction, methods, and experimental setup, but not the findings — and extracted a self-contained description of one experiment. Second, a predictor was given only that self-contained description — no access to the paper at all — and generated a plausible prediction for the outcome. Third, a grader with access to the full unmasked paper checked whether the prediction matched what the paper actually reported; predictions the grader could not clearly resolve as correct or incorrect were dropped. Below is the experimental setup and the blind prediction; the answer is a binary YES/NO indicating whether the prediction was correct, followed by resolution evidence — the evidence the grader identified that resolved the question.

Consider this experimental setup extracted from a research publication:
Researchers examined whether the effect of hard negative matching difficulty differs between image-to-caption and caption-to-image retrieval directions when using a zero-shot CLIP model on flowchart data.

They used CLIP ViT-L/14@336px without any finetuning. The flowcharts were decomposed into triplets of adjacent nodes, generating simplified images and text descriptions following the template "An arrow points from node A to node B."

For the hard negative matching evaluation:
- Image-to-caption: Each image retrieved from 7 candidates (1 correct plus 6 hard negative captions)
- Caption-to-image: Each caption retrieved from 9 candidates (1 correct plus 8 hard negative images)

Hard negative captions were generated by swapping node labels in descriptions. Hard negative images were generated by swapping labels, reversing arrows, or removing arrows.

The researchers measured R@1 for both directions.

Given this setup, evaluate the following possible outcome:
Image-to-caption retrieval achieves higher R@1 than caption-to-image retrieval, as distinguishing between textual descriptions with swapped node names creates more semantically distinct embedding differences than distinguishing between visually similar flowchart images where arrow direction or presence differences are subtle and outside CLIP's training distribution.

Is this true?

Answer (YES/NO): NO